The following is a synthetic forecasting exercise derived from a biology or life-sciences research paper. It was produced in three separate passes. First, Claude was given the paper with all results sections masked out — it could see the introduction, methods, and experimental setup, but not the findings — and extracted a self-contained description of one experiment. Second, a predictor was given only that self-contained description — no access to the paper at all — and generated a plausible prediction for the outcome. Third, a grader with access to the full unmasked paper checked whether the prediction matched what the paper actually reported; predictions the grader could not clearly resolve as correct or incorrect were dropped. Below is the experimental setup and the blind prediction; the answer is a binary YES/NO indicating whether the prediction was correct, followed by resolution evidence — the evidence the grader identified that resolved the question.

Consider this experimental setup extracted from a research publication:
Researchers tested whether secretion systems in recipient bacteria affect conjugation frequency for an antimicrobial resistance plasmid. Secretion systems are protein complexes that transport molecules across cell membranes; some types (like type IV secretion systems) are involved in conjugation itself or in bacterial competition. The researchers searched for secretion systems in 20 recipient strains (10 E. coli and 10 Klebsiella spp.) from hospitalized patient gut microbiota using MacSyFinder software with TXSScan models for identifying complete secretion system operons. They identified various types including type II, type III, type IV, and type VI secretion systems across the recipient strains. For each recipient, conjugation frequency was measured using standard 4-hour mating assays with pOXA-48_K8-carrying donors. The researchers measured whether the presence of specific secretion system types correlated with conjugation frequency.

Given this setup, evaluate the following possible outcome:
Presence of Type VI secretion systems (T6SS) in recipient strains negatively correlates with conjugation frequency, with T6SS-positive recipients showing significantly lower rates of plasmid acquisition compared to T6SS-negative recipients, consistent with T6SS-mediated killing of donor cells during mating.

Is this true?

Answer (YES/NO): NO